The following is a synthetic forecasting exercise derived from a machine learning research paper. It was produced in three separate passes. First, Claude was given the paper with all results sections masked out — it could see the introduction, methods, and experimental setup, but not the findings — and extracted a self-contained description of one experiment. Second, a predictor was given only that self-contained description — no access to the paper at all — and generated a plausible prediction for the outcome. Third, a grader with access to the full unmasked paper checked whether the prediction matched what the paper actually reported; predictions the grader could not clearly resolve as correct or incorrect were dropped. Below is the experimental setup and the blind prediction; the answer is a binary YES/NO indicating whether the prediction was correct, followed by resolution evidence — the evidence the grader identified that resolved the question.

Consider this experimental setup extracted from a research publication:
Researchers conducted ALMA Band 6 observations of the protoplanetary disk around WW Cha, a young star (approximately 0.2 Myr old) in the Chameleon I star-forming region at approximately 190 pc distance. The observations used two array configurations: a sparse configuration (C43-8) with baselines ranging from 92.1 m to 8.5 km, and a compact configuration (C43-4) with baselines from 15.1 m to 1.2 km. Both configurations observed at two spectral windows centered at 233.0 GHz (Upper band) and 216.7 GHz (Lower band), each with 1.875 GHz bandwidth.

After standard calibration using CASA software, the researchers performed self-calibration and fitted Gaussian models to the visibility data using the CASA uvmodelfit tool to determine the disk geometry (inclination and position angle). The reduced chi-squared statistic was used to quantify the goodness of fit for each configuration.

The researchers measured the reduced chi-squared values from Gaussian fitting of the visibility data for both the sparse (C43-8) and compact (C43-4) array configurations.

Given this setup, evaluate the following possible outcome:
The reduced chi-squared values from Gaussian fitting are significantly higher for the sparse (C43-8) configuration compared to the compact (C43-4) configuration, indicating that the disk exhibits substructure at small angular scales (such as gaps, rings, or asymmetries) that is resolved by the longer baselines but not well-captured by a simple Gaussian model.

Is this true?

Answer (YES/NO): NO